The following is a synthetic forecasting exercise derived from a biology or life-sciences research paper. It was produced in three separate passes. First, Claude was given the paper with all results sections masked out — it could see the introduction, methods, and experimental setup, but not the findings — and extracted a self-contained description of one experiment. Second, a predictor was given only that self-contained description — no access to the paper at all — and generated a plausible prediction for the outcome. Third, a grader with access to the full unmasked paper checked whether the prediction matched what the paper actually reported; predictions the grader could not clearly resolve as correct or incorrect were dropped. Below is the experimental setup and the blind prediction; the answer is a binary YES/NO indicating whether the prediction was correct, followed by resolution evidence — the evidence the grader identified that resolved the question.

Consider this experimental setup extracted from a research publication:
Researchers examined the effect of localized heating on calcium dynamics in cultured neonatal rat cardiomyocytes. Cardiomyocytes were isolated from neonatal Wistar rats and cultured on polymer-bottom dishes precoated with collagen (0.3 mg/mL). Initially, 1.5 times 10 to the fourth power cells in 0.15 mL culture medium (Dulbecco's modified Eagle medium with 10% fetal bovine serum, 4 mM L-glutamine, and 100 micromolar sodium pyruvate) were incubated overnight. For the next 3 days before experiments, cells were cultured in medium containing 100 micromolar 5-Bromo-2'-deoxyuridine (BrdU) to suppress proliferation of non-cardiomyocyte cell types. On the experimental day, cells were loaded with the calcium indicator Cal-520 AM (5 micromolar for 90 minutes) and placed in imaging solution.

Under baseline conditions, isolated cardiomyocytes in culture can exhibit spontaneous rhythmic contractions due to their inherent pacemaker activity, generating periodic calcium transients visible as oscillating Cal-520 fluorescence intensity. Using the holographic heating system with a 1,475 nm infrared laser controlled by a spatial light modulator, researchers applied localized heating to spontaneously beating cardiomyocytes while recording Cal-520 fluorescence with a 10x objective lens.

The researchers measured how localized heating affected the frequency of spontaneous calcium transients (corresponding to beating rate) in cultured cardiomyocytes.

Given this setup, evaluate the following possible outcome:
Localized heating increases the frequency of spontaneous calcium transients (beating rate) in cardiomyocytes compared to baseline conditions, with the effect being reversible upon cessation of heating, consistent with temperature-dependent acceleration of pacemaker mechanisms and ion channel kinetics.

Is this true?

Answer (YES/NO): YES